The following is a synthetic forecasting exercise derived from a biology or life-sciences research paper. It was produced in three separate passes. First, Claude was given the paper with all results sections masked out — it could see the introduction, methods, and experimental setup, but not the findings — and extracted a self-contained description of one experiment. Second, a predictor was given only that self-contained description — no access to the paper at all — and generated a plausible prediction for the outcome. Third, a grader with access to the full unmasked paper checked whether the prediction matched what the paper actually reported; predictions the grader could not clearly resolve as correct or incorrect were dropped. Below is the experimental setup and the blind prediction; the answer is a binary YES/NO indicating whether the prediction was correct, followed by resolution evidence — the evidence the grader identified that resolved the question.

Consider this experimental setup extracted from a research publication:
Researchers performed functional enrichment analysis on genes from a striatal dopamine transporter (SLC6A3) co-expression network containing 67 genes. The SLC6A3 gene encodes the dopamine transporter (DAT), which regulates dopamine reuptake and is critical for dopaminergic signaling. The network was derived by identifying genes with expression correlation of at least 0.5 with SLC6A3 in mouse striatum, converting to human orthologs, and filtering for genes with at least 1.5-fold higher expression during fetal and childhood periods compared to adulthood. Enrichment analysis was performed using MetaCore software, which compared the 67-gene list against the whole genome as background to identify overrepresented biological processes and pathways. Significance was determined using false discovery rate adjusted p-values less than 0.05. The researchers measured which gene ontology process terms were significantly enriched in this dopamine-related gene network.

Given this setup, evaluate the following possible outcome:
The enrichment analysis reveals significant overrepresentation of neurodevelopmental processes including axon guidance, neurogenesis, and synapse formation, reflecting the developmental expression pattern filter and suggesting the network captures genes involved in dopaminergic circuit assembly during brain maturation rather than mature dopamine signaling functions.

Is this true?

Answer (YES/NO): NO